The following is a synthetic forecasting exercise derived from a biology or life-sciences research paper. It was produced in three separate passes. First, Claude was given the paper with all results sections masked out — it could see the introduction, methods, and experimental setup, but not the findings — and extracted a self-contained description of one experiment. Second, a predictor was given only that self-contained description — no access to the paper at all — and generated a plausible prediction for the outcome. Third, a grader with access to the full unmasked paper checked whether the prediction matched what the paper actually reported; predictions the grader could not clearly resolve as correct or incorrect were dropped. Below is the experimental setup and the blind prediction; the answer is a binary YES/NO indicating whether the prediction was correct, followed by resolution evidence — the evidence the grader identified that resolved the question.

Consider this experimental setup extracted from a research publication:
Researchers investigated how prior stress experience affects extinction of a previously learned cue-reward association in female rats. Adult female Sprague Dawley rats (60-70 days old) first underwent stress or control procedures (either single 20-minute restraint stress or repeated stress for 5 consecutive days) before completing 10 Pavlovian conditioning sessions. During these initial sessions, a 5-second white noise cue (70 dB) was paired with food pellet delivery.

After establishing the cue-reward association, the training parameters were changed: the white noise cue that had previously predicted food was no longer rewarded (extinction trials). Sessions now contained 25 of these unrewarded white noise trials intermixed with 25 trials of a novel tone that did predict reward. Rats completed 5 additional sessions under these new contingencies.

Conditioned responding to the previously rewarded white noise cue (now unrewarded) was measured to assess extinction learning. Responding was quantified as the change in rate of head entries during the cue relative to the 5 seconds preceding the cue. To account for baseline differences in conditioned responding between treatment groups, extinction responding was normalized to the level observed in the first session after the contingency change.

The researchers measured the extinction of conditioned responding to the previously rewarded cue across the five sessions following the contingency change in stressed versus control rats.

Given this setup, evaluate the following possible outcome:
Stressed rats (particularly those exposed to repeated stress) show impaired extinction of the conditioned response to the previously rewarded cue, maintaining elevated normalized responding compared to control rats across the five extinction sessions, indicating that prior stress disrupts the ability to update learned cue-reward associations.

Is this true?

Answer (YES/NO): NO